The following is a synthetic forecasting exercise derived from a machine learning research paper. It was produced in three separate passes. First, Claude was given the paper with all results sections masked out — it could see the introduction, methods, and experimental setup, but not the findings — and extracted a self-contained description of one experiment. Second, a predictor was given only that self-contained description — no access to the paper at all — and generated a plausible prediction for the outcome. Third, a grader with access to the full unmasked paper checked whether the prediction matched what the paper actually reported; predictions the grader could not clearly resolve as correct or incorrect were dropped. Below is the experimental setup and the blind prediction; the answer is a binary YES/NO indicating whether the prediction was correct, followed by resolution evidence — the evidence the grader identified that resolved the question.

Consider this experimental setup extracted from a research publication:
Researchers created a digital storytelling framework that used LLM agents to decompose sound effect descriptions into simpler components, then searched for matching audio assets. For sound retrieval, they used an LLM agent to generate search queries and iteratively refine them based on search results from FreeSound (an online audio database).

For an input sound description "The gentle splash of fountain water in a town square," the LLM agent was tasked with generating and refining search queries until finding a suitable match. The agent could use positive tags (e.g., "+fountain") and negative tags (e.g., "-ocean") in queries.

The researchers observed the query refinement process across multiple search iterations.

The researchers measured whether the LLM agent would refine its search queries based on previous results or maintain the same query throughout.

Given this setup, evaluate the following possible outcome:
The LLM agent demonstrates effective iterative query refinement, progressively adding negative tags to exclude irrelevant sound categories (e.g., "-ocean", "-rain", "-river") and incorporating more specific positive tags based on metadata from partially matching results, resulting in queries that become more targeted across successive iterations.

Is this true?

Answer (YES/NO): NO